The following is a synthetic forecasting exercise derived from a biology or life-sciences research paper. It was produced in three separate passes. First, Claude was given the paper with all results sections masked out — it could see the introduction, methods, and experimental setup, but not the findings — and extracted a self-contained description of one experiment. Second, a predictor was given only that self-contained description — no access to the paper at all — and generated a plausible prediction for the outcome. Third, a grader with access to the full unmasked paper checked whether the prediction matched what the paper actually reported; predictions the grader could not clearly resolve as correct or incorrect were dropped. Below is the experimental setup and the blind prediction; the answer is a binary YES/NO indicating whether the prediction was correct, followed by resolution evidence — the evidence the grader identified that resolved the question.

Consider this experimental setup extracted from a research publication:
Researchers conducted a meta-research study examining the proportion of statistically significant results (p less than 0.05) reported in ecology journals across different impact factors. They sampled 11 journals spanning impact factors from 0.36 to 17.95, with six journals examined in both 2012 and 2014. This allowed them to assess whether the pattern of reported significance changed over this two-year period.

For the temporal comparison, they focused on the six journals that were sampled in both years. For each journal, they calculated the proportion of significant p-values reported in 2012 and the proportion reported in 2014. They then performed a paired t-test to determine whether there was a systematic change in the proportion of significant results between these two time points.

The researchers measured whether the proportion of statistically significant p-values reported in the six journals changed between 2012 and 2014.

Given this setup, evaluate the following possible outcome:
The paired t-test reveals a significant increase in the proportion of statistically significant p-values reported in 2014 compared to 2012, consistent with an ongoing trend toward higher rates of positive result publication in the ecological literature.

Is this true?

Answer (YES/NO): NO